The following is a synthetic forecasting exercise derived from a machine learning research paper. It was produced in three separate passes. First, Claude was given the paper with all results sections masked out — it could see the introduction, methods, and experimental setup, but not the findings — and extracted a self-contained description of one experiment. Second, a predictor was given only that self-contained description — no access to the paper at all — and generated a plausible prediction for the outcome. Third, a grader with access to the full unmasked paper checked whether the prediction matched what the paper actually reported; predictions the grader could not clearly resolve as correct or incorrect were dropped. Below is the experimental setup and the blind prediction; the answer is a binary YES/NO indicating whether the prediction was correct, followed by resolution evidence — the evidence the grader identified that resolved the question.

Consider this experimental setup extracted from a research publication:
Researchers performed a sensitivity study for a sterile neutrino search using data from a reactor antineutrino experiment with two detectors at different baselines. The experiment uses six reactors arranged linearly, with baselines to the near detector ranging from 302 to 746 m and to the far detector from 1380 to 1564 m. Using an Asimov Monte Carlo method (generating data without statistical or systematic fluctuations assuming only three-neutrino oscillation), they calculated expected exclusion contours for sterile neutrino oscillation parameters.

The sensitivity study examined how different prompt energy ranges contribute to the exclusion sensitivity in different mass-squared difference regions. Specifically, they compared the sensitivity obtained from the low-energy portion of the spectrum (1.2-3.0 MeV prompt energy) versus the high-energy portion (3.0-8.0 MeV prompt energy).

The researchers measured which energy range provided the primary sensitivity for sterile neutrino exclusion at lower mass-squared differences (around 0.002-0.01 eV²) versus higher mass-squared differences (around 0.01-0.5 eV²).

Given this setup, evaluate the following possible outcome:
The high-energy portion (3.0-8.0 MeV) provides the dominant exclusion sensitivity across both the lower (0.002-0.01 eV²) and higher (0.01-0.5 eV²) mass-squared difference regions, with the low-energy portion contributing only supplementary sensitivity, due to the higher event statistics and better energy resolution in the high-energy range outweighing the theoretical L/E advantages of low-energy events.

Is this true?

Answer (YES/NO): NO